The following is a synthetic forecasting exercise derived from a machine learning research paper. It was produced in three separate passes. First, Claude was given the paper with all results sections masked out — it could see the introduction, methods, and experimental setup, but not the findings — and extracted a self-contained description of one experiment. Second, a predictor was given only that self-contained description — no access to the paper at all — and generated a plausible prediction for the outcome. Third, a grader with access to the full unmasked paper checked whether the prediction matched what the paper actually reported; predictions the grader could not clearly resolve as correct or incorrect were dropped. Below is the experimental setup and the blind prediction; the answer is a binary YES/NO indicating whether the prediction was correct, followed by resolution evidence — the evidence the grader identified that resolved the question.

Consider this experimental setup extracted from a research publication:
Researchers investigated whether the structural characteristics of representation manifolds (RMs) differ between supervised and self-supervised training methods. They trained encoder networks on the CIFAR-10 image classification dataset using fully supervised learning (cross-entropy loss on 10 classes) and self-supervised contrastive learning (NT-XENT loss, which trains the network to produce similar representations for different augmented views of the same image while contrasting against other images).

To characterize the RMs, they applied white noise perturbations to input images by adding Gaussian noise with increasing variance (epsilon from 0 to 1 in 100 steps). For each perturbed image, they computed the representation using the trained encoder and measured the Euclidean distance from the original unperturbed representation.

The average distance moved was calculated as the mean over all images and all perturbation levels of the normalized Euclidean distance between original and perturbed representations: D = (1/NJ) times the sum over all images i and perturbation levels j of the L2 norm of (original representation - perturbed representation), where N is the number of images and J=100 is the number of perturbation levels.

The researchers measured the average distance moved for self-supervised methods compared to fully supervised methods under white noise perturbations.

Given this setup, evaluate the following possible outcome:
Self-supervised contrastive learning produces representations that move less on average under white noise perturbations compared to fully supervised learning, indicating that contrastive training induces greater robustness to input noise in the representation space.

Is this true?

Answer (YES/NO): NO